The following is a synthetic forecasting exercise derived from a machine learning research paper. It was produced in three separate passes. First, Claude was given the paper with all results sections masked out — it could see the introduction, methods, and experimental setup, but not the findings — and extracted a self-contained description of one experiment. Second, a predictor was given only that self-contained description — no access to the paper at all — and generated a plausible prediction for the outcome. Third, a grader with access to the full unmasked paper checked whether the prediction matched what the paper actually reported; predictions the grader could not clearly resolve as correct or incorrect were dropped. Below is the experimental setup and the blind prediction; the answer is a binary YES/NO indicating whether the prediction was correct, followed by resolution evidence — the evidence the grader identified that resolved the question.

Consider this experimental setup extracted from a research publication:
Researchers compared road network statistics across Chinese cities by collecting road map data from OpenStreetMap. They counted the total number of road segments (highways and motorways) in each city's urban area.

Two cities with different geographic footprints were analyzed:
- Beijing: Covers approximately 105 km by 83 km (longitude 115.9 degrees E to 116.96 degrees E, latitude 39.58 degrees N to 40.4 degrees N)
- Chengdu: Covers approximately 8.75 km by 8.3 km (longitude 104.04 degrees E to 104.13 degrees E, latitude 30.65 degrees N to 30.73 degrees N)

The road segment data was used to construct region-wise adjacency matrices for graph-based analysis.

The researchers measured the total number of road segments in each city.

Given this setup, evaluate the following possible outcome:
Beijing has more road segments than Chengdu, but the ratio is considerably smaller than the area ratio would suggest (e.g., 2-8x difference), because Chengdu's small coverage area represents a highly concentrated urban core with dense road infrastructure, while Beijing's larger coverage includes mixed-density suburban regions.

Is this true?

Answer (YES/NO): NO